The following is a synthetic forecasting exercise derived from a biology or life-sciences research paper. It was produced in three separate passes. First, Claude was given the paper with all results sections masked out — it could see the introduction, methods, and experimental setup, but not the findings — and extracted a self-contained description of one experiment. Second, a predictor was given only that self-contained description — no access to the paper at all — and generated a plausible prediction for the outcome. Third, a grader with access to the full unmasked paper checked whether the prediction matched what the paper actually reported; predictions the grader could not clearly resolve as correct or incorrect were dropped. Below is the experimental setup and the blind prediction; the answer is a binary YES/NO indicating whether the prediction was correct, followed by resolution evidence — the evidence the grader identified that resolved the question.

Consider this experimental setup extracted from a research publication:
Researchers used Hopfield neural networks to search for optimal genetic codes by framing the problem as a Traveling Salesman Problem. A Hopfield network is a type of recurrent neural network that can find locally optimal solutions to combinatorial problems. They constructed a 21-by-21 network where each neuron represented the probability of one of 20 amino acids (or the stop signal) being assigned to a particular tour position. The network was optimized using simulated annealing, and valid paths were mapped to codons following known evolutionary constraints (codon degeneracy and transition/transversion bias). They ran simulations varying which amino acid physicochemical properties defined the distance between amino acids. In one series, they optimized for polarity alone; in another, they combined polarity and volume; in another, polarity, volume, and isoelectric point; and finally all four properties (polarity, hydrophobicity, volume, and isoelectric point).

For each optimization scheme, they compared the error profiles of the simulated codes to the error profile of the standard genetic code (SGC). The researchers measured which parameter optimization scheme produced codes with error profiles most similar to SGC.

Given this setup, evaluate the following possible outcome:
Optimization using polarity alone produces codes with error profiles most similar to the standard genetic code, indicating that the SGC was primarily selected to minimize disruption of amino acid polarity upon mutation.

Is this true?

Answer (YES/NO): YES